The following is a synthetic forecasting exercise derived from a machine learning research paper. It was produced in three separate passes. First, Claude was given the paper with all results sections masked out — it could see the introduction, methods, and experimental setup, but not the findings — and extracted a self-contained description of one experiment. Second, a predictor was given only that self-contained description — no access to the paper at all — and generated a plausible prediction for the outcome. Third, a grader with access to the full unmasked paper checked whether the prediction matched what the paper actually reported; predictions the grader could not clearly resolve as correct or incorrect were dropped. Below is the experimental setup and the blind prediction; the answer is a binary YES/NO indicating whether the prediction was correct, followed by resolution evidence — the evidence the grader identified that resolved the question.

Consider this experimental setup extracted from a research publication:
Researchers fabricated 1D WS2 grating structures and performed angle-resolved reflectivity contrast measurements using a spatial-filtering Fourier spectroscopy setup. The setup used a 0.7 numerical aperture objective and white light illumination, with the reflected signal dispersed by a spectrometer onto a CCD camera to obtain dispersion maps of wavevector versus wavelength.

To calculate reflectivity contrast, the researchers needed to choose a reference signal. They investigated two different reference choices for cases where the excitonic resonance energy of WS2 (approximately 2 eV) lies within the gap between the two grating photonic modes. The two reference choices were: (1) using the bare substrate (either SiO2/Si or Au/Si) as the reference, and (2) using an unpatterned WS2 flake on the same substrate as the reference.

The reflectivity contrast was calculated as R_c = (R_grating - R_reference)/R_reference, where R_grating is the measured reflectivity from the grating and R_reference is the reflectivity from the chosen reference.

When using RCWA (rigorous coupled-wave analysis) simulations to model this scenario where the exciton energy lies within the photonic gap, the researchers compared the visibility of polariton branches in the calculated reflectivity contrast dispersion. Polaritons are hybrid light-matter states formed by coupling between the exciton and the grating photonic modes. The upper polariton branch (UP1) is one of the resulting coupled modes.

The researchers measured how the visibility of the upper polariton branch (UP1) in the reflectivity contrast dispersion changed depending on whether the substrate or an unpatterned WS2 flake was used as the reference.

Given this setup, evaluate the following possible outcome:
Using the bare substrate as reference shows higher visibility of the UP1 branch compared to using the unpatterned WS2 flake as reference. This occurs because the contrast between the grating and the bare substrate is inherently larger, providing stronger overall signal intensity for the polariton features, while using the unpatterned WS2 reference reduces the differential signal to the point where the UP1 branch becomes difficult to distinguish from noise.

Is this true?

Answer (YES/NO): NO